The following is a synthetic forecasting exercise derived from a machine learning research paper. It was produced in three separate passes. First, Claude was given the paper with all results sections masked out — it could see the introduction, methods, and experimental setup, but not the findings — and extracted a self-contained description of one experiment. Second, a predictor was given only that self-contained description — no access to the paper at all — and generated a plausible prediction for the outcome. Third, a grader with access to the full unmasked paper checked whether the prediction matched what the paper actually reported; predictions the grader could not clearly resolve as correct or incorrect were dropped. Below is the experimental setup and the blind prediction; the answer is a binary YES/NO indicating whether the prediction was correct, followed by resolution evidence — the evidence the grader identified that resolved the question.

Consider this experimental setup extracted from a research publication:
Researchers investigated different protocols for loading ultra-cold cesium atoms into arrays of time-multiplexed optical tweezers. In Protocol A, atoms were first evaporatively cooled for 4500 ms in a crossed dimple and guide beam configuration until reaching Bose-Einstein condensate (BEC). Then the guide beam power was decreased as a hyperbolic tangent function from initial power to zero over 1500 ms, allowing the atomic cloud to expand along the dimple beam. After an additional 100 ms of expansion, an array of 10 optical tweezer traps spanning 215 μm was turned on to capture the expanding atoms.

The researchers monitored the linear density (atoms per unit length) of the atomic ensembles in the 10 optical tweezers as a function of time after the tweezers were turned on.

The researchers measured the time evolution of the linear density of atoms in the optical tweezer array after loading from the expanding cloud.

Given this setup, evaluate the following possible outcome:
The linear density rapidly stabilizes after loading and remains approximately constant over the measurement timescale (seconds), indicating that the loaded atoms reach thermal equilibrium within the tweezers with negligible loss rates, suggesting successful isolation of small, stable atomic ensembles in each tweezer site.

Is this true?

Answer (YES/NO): NO